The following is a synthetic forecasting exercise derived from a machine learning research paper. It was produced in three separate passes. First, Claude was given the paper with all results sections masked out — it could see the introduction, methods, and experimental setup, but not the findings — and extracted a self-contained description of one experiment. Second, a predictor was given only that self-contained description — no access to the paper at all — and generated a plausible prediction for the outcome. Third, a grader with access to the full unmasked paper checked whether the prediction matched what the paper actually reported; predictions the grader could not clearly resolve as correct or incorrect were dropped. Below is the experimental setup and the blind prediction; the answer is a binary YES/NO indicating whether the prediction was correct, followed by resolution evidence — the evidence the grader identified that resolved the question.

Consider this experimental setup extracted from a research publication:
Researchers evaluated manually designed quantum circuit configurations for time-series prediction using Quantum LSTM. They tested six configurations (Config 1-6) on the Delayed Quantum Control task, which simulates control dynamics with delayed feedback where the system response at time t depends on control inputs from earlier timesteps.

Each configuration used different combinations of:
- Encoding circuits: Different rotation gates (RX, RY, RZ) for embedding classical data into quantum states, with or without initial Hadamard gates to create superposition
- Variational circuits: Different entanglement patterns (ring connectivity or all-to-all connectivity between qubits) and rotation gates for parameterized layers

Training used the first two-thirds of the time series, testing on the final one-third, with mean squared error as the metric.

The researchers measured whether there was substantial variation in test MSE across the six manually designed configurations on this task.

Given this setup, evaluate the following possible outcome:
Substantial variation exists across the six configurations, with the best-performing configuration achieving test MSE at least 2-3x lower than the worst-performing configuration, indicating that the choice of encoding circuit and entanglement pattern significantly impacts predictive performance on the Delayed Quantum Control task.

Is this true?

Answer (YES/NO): YES